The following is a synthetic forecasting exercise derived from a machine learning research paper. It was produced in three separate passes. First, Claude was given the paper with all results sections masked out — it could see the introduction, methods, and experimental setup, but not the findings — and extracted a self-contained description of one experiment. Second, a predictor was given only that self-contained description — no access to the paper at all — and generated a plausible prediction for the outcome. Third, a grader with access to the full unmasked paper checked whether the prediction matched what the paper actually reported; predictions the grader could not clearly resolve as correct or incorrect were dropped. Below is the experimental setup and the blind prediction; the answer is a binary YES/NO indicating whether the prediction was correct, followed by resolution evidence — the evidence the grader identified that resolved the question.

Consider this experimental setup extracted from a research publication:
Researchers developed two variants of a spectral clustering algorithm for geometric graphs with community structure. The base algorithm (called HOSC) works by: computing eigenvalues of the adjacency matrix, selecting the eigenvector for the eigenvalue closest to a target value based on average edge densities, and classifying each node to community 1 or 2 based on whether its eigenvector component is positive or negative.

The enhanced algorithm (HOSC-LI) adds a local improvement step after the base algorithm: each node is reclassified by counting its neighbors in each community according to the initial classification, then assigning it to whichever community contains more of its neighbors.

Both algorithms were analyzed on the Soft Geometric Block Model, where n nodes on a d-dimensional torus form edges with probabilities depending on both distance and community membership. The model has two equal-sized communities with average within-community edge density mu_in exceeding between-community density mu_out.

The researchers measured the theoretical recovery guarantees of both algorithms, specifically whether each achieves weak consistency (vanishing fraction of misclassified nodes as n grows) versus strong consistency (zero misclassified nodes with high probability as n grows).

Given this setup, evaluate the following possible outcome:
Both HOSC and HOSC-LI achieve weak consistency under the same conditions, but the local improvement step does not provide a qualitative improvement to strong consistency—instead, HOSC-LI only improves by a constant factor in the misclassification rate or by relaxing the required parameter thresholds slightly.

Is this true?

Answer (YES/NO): NO